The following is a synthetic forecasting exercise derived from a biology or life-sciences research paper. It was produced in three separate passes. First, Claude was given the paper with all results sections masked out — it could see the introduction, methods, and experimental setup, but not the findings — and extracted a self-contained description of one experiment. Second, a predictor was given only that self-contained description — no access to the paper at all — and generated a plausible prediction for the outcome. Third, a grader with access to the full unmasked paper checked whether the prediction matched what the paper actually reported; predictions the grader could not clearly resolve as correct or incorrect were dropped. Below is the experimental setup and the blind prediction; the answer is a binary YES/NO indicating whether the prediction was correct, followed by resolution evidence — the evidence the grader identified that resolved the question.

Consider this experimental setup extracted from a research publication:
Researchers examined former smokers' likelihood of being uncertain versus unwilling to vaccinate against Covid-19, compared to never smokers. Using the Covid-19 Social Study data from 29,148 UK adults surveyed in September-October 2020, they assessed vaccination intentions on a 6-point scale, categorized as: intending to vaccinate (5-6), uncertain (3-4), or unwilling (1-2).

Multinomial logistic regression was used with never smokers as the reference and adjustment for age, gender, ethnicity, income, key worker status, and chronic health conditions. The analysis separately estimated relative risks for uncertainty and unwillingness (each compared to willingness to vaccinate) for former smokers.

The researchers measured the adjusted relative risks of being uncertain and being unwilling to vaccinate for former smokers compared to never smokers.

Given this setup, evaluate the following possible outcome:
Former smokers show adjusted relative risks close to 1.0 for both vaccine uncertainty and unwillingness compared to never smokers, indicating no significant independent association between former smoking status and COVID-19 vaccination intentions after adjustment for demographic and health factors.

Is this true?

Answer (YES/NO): NO